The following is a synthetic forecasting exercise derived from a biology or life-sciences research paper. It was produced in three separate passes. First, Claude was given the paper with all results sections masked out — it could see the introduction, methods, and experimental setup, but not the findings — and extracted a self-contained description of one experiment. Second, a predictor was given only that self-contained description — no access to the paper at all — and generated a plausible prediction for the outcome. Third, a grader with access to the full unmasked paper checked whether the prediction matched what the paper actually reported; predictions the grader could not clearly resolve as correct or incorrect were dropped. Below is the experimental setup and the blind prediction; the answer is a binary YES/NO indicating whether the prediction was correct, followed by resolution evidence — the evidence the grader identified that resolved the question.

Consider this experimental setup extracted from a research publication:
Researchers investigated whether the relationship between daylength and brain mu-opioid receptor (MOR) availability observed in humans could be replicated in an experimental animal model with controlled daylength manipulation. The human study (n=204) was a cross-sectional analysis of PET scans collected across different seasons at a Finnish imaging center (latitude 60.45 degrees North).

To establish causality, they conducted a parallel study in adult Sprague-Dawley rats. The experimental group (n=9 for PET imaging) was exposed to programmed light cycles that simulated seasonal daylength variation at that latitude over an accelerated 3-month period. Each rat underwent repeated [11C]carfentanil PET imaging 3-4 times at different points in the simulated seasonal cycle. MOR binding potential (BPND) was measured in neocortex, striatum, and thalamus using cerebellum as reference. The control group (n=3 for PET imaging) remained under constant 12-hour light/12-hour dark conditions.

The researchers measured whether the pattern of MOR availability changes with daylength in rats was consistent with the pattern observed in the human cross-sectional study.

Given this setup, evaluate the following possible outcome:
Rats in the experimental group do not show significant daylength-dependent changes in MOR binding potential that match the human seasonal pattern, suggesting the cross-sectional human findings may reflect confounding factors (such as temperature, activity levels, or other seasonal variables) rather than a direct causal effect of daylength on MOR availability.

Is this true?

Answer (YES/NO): NO